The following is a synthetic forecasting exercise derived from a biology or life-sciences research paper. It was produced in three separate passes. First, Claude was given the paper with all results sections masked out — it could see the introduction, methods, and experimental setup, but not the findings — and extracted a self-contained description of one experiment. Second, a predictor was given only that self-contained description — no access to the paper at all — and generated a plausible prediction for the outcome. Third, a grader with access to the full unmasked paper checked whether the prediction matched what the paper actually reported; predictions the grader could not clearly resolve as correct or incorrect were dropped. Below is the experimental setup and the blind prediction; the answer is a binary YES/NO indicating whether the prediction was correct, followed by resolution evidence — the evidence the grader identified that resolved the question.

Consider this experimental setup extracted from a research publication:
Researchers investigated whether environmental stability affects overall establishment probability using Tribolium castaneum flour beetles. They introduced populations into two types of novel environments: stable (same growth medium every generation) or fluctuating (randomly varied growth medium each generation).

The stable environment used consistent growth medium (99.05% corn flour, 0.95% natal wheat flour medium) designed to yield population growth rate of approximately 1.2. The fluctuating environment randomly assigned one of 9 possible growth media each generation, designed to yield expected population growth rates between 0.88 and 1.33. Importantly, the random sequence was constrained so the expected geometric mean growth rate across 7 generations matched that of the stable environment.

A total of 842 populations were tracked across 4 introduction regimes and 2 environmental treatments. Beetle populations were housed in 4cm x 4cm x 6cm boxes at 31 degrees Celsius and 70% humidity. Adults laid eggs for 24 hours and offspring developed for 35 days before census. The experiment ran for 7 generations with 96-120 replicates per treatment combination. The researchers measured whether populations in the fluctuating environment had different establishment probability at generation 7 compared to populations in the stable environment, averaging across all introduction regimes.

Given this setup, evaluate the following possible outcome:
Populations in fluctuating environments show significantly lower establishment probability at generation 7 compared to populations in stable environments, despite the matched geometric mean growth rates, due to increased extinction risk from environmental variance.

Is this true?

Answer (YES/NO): NO